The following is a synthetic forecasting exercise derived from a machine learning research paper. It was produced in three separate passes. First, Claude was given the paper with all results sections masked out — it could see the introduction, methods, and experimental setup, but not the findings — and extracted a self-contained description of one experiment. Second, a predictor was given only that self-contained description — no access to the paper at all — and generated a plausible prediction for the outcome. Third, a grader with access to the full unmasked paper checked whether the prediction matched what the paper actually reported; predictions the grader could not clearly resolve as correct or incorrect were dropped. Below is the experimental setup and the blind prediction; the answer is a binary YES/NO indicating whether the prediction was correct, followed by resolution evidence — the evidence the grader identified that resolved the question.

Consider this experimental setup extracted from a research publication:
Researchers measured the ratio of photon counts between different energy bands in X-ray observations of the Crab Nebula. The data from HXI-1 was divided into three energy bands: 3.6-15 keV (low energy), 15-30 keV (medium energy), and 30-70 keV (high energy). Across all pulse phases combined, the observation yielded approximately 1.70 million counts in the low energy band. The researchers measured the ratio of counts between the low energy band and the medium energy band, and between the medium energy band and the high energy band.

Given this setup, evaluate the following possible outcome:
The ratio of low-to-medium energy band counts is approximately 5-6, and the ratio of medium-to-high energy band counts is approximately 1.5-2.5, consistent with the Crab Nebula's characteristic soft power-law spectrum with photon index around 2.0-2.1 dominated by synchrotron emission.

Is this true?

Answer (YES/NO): NO